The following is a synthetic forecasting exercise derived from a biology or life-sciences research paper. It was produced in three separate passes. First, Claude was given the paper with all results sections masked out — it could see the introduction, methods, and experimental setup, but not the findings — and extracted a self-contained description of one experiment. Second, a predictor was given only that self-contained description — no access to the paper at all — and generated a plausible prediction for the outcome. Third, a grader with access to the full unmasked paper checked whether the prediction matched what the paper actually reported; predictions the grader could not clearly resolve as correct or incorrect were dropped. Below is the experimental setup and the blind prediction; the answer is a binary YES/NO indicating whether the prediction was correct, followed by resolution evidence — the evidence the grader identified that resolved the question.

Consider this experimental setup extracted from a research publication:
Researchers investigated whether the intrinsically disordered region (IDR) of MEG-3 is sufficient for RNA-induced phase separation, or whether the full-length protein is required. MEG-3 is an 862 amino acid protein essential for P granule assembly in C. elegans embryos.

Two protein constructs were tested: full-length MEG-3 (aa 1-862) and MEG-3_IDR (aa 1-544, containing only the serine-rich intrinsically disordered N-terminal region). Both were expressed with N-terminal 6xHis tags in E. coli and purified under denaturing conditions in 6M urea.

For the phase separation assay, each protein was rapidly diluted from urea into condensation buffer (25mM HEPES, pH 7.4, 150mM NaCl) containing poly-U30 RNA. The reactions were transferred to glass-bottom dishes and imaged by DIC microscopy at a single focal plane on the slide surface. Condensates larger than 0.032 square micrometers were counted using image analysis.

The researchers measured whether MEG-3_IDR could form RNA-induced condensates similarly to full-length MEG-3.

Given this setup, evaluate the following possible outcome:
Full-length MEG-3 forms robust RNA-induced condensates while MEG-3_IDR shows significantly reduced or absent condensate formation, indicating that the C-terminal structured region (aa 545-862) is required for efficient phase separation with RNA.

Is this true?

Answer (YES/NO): YES